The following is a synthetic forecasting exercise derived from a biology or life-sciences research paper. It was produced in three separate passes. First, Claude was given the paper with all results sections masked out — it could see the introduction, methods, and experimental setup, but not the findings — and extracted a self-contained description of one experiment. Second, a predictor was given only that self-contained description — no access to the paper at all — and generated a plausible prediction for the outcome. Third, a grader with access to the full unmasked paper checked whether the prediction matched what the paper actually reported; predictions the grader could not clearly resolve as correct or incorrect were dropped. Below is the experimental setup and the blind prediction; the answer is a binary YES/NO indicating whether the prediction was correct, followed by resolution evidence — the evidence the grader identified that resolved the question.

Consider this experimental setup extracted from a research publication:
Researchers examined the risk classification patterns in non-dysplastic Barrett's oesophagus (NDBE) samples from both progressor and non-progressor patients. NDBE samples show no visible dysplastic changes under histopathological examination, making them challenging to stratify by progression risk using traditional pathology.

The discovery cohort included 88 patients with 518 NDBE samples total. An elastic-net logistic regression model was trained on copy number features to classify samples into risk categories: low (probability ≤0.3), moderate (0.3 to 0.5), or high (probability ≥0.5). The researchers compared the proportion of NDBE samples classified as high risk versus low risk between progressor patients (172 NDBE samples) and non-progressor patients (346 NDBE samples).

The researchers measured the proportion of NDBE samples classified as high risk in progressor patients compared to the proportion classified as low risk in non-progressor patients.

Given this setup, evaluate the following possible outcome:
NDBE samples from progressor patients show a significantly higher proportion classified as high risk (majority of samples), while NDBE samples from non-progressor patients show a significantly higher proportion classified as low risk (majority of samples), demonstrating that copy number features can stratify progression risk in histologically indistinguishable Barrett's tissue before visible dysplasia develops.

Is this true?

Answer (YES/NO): YES